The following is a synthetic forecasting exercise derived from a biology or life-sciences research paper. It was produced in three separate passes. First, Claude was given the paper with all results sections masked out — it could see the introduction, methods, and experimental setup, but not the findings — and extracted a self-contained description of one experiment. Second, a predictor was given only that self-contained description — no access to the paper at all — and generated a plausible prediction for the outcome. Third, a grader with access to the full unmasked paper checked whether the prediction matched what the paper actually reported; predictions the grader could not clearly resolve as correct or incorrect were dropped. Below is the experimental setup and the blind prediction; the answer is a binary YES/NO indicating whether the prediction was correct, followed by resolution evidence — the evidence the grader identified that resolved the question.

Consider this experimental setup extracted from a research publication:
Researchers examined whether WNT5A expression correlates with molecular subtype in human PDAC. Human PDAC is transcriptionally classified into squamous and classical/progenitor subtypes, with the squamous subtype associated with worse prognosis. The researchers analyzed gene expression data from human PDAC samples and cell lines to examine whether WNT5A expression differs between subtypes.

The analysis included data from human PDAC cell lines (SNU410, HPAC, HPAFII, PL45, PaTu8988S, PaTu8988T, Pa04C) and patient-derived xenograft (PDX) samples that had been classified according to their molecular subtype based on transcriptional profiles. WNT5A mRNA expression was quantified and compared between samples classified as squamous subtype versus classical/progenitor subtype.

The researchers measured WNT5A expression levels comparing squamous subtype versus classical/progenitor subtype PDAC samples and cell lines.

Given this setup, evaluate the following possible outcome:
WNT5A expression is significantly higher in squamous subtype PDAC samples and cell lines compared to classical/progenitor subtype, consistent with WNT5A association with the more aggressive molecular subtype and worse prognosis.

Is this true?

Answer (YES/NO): YES